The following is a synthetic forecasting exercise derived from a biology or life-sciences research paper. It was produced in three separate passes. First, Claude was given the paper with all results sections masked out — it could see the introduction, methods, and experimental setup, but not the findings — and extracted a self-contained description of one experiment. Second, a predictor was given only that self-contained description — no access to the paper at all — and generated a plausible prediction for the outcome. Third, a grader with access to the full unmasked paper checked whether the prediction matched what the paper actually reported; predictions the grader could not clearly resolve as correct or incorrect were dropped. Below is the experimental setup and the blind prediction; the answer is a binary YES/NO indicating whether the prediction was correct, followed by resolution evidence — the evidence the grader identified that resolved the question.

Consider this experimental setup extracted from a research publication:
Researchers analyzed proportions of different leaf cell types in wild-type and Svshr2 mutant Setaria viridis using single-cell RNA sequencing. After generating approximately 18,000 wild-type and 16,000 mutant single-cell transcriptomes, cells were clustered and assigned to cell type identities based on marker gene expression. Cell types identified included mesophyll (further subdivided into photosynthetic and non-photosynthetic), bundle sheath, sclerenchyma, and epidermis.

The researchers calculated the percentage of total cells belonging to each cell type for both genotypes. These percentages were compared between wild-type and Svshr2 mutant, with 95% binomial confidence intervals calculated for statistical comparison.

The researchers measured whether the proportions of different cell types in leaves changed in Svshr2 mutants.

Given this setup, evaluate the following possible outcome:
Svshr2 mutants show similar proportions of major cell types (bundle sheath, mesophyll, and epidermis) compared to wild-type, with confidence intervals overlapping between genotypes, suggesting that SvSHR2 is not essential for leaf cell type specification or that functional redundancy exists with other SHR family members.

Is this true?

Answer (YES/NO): NO